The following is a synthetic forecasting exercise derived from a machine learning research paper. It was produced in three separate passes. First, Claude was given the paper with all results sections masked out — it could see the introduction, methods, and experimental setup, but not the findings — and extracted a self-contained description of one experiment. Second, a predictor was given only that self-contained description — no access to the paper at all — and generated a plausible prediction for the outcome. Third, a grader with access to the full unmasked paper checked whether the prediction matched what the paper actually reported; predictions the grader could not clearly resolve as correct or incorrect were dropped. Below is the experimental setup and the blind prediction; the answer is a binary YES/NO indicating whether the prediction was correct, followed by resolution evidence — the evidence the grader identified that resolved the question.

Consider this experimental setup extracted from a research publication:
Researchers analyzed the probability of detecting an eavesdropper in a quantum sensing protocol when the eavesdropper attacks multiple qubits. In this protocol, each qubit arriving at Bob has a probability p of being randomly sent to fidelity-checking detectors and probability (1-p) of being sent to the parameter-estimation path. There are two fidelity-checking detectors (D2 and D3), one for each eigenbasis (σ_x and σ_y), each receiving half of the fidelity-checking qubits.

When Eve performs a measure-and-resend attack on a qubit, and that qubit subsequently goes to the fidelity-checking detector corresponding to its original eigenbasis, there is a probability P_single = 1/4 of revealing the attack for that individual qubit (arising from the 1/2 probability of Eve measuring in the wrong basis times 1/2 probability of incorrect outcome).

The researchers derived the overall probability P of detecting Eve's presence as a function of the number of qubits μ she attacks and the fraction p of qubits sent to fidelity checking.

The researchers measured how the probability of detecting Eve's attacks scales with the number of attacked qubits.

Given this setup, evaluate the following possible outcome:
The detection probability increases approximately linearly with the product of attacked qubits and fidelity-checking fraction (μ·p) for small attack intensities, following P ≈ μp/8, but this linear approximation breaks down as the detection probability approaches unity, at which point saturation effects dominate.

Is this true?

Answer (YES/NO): YES